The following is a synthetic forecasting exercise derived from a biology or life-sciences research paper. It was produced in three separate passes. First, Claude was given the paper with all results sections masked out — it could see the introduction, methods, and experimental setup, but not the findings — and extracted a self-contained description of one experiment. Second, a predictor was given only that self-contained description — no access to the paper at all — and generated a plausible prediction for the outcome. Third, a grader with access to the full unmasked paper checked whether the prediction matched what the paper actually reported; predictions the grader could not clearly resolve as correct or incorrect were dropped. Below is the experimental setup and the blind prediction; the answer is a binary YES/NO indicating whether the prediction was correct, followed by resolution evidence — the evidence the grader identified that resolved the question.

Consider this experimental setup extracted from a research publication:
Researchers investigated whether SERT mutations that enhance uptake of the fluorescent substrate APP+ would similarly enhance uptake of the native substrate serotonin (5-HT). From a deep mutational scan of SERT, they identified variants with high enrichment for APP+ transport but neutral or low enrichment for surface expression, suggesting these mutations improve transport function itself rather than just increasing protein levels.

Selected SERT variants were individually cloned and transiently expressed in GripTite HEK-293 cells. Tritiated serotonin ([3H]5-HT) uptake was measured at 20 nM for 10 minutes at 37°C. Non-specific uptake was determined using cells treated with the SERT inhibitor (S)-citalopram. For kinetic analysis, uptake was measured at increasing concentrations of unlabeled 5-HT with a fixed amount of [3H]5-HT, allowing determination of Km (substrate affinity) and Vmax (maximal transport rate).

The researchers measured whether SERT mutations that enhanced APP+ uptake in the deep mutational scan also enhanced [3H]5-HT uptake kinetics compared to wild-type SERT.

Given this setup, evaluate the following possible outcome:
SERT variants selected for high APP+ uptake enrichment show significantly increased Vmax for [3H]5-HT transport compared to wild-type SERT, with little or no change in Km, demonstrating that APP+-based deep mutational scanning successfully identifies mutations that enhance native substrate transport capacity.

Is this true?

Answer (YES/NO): NO